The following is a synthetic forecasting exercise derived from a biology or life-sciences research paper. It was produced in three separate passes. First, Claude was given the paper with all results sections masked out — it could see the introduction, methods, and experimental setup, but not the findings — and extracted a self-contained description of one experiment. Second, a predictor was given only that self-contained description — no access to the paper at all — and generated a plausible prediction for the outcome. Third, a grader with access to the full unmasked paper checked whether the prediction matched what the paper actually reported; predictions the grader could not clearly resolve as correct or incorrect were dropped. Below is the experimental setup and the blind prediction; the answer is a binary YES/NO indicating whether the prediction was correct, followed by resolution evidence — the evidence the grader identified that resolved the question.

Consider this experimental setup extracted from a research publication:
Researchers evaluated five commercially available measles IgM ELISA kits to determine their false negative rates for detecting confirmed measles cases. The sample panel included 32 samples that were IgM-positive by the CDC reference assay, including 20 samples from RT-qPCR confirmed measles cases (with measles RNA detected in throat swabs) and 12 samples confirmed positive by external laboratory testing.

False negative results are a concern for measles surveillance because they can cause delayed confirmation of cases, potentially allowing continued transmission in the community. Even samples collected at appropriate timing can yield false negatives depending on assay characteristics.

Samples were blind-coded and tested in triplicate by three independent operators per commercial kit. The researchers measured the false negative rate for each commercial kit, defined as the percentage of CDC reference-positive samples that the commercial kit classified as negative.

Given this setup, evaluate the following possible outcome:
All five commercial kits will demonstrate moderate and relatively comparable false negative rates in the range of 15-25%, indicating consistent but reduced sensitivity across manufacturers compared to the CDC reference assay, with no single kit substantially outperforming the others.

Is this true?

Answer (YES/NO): NO